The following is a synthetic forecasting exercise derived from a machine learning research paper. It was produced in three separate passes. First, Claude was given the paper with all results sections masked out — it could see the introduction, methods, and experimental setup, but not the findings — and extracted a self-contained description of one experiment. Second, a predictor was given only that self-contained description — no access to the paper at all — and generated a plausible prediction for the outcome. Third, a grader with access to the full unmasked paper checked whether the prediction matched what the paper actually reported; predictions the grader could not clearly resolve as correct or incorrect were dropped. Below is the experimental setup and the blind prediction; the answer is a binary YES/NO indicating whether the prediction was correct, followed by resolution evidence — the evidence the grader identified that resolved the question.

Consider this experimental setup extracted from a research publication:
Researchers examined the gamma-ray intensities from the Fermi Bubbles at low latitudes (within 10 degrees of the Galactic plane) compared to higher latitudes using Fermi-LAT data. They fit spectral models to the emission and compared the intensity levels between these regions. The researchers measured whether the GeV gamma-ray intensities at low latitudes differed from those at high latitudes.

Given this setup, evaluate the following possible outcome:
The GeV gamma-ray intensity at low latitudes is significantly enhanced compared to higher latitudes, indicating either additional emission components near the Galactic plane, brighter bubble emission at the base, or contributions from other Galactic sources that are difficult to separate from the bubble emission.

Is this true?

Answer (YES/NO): YES